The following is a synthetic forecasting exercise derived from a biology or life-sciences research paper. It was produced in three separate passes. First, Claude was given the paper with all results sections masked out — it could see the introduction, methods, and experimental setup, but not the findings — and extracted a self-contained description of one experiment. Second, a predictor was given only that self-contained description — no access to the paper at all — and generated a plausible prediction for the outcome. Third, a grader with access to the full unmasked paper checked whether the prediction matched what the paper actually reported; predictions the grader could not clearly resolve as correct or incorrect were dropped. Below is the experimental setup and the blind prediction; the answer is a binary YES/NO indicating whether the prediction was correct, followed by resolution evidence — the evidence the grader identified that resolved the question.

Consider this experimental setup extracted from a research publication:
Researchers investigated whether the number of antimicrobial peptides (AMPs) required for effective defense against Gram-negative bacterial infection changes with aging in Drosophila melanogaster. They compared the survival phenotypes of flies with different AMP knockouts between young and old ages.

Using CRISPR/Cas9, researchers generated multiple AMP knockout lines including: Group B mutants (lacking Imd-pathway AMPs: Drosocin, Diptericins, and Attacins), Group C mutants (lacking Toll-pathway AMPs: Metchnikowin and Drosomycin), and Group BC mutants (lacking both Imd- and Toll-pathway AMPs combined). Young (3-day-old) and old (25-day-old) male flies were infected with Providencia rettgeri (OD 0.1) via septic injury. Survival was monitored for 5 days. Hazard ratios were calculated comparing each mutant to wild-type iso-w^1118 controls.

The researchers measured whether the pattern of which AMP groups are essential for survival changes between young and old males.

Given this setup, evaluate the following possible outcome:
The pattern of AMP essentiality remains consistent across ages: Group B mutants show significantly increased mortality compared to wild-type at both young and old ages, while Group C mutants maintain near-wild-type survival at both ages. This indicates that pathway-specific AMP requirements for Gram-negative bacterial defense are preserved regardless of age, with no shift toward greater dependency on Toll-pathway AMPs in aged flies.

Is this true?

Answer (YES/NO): NO